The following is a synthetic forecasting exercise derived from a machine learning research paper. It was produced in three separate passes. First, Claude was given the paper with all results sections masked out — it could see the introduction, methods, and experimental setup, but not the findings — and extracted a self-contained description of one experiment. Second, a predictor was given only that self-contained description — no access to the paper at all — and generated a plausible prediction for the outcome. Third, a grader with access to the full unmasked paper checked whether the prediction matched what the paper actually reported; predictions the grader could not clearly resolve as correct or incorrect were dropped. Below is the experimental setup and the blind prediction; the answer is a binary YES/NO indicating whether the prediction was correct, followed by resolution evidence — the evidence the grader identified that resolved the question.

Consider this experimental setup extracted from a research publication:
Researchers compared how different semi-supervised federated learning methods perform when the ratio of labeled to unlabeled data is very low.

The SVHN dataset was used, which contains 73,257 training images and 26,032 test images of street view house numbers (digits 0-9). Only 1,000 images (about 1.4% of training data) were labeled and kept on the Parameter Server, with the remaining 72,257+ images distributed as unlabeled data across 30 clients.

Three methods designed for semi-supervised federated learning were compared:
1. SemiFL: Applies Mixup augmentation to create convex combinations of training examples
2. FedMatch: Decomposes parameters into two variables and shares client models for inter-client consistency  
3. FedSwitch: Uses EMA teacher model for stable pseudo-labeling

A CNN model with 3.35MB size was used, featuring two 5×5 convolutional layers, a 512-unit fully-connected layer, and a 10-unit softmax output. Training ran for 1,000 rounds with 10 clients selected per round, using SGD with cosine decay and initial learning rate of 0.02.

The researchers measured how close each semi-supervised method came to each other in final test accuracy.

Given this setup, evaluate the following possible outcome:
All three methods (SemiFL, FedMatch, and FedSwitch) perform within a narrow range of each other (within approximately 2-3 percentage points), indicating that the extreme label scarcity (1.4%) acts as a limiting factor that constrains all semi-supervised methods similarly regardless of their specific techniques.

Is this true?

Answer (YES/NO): YES